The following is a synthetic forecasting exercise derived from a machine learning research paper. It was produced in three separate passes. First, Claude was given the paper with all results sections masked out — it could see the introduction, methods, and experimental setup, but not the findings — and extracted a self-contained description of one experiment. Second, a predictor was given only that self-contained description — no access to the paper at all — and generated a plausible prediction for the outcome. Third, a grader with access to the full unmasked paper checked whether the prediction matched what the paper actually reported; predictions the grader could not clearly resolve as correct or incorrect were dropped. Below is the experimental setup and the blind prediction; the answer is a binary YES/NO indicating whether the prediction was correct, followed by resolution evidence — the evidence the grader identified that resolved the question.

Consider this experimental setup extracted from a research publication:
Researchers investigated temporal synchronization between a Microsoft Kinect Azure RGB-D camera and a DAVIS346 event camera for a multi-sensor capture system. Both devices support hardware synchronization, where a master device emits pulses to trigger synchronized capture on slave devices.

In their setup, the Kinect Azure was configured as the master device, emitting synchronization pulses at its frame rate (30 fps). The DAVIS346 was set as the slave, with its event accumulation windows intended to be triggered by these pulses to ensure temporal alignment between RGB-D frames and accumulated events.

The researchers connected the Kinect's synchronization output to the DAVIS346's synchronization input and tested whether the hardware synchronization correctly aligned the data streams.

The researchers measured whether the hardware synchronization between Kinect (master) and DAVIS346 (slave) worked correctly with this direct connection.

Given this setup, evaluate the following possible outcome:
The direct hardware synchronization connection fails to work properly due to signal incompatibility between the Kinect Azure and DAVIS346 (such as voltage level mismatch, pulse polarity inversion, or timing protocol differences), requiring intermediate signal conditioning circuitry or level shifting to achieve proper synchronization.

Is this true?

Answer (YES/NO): NO